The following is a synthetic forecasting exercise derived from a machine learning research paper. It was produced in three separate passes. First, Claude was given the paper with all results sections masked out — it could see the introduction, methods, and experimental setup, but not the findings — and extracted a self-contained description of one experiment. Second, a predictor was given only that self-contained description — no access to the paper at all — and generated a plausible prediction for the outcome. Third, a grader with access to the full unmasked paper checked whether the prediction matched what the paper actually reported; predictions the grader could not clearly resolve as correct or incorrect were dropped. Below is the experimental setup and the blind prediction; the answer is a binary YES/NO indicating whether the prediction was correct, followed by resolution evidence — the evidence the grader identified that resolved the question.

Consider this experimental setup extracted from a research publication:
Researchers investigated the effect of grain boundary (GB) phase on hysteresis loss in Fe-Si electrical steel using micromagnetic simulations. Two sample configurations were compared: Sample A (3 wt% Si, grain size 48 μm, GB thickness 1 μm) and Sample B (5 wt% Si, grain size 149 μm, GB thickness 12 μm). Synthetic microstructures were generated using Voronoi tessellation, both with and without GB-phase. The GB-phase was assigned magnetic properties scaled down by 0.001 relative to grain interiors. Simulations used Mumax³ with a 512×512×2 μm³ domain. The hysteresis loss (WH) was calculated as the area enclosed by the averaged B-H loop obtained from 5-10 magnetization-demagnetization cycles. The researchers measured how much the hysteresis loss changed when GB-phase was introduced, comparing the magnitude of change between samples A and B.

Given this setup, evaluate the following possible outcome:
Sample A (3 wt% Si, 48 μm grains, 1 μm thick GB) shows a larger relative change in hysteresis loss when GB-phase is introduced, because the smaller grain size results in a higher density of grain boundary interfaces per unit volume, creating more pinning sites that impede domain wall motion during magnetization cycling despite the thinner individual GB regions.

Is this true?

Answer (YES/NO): YES